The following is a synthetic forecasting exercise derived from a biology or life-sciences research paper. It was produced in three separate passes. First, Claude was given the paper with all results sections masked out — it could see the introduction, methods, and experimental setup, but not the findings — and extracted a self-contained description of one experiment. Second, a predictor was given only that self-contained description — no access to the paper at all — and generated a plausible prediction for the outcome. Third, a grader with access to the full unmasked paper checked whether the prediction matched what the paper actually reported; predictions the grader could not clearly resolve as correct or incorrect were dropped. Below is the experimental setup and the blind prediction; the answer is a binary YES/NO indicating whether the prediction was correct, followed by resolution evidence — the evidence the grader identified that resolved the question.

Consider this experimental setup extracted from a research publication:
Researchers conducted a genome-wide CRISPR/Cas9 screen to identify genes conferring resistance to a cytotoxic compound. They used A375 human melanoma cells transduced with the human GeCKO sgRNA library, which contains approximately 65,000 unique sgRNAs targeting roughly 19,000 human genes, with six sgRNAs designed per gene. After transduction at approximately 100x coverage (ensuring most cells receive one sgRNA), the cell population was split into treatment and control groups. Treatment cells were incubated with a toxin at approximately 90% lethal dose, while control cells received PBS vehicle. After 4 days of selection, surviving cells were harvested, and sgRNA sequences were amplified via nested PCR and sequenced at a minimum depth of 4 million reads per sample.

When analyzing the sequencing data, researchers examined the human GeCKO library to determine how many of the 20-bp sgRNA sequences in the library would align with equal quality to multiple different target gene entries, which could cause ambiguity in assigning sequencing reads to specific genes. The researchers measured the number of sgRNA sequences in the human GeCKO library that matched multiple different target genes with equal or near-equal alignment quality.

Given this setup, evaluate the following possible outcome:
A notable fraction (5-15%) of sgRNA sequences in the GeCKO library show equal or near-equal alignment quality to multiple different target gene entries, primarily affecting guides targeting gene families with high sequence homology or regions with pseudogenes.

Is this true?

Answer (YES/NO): YES